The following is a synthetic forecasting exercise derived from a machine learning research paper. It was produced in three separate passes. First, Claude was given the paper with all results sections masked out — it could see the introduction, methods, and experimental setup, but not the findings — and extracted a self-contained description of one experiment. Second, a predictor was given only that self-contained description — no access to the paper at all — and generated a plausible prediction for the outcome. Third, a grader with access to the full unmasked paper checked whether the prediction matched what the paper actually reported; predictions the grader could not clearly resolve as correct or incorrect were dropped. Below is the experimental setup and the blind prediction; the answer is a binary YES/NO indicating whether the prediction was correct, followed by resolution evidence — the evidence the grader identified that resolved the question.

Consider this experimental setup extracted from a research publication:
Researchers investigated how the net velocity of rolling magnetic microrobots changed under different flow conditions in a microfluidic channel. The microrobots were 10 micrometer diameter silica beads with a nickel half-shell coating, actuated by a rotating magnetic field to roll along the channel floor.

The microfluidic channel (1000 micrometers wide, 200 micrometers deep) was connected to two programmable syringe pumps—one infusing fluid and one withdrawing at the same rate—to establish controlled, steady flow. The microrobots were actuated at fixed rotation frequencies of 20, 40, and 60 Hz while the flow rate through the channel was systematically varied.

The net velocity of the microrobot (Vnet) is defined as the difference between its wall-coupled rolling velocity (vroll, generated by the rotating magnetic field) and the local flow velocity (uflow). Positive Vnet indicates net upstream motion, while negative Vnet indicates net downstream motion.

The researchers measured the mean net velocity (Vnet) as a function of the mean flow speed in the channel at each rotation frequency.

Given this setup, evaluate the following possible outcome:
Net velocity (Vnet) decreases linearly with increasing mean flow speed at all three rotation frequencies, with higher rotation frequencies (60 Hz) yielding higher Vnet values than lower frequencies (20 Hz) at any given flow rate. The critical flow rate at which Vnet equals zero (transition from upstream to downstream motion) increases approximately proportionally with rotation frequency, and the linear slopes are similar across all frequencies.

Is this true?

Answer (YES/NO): YES